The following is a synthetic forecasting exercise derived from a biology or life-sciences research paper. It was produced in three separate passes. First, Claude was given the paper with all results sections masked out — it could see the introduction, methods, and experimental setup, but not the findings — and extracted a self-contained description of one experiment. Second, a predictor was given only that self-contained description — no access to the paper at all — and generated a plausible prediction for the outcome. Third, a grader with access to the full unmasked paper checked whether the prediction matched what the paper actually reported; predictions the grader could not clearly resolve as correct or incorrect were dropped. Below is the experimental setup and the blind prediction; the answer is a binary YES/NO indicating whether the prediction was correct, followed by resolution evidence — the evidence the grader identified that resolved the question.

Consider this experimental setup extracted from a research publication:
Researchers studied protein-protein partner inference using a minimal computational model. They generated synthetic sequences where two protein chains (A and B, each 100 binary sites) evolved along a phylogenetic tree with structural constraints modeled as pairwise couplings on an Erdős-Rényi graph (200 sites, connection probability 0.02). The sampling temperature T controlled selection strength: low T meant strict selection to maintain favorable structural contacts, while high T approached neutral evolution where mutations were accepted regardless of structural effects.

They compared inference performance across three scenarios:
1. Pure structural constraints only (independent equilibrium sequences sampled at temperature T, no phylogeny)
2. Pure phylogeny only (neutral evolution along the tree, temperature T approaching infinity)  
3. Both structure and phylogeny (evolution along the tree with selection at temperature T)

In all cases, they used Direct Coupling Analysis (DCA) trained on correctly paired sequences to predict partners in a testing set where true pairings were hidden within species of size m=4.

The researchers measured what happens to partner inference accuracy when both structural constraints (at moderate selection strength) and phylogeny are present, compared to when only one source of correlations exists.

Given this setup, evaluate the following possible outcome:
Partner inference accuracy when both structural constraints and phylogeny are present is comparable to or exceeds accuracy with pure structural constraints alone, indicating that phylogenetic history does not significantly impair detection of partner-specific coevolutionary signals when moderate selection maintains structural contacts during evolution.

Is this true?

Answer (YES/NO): YES